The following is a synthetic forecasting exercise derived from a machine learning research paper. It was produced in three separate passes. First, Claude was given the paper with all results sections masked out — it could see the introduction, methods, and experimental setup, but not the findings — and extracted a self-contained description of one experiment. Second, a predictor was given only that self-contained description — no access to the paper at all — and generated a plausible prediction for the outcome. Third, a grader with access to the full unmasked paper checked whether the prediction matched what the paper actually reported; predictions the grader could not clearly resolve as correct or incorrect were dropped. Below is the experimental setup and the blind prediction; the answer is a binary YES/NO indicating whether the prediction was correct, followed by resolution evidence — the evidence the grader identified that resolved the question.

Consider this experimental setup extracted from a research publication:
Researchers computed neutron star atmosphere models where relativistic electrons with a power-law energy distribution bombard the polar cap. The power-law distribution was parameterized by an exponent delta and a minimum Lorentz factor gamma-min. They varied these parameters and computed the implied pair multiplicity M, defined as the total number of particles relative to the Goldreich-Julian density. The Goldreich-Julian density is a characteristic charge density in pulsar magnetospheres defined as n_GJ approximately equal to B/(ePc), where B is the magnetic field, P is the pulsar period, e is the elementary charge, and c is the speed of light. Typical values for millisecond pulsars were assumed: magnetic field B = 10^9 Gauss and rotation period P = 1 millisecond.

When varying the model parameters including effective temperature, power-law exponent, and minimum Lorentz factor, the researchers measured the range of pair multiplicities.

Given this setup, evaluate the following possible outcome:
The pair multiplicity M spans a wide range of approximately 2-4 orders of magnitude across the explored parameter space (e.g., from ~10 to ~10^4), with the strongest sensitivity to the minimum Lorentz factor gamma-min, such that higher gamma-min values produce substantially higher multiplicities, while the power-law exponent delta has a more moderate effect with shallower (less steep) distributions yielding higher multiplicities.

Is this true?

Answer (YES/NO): NO